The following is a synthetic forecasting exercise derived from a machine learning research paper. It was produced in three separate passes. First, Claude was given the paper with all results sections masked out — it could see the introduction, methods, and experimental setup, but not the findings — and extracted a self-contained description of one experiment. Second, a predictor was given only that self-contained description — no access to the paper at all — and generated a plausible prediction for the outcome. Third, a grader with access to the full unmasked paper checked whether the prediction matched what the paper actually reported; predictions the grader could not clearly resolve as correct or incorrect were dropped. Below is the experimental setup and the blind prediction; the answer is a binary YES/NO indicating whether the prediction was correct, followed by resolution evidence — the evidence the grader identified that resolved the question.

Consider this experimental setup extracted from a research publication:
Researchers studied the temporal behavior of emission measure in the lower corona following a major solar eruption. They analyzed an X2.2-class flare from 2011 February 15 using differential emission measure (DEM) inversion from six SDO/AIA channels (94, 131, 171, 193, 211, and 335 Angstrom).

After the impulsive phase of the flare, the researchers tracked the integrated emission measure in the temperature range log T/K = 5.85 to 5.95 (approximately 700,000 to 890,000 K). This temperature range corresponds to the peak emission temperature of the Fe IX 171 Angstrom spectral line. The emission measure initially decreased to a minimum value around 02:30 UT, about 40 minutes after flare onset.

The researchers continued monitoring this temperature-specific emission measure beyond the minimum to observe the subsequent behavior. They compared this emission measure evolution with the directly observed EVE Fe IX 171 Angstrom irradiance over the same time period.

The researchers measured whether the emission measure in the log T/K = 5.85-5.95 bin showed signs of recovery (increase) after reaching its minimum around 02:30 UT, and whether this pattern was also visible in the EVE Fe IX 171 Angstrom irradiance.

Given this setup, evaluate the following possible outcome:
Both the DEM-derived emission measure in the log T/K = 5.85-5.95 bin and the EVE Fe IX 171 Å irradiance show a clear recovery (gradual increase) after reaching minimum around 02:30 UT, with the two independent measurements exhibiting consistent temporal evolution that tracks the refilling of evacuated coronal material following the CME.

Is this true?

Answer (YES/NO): NO